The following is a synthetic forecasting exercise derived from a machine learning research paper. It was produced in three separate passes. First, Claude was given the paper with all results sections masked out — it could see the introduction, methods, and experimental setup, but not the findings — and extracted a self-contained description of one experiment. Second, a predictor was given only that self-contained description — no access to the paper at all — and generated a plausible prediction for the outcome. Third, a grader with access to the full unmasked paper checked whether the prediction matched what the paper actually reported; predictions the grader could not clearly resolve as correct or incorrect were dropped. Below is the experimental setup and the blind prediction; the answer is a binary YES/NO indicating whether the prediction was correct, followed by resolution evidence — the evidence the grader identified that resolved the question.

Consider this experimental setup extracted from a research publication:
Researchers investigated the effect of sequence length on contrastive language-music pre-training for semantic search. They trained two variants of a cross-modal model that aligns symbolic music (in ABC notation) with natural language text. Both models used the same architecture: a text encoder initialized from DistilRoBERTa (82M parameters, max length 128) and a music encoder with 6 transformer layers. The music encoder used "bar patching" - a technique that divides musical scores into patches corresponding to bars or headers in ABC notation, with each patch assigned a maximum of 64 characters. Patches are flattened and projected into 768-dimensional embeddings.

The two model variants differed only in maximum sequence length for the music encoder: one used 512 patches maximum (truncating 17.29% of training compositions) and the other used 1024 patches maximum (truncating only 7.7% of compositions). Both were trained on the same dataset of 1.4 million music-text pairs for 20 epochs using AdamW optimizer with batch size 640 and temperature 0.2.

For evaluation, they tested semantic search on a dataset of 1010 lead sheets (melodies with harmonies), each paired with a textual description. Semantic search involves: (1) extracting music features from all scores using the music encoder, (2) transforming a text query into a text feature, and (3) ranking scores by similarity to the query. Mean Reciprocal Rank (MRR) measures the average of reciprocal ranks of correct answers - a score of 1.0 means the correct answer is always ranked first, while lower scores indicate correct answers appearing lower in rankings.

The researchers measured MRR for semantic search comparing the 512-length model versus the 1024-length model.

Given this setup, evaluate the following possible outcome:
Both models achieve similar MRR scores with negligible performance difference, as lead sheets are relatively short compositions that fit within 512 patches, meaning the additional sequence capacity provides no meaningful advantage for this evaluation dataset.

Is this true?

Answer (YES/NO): NO